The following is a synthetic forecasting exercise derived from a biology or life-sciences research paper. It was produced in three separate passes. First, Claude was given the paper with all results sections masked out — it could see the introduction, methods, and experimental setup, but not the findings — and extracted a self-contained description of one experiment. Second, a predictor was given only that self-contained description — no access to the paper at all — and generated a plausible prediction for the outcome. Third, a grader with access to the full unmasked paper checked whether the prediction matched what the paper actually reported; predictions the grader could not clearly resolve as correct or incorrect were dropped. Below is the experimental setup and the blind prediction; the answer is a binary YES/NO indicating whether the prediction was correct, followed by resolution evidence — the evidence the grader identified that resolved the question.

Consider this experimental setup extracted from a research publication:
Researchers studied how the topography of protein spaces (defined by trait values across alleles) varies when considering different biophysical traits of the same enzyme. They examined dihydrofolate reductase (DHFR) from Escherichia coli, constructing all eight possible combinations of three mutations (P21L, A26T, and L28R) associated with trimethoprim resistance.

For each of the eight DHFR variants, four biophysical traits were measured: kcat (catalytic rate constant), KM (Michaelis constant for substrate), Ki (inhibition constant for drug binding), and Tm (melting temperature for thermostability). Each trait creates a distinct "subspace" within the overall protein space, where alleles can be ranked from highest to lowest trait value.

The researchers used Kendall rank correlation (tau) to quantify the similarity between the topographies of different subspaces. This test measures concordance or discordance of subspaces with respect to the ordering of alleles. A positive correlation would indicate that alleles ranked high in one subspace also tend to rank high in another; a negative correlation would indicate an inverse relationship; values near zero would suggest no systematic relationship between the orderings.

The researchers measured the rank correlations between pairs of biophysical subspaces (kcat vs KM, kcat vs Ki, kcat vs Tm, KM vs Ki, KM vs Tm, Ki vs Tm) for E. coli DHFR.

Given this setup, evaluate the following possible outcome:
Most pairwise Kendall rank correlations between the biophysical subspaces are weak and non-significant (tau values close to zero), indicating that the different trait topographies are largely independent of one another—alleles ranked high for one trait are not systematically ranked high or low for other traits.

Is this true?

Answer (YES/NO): NO